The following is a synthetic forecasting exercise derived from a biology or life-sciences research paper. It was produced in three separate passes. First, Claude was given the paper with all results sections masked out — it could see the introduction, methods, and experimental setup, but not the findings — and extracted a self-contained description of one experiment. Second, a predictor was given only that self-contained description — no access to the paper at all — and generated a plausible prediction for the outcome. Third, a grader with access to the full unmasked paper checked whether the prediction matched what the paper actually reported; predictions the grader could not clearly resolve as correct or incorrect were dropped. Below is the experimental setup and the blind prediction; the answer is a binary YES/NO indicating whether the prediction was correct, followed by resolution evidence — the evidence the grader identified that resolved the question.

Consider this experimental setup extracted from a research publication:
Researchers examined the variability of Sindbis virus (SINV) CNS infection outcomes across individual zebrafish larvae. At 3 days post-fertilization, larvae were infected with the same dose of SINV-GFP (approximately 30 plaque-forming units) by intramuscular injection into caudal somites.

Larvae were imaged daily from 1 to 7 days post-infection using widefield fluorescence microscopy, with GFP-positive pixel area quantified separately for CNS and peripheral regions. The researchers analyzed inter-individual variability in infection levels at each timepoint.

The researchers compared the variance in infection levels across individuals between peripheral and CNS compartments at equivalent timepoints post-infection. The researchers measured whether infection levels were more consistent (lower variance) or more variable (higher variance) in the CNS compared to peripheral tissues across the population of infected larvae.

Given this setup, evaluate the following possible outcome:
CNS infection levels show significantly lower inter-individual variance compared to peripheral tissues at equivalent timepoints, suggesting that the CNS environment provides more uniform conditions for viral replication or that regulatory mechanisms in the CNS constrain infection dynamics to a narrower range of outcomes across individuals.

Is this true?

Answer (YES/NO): NO